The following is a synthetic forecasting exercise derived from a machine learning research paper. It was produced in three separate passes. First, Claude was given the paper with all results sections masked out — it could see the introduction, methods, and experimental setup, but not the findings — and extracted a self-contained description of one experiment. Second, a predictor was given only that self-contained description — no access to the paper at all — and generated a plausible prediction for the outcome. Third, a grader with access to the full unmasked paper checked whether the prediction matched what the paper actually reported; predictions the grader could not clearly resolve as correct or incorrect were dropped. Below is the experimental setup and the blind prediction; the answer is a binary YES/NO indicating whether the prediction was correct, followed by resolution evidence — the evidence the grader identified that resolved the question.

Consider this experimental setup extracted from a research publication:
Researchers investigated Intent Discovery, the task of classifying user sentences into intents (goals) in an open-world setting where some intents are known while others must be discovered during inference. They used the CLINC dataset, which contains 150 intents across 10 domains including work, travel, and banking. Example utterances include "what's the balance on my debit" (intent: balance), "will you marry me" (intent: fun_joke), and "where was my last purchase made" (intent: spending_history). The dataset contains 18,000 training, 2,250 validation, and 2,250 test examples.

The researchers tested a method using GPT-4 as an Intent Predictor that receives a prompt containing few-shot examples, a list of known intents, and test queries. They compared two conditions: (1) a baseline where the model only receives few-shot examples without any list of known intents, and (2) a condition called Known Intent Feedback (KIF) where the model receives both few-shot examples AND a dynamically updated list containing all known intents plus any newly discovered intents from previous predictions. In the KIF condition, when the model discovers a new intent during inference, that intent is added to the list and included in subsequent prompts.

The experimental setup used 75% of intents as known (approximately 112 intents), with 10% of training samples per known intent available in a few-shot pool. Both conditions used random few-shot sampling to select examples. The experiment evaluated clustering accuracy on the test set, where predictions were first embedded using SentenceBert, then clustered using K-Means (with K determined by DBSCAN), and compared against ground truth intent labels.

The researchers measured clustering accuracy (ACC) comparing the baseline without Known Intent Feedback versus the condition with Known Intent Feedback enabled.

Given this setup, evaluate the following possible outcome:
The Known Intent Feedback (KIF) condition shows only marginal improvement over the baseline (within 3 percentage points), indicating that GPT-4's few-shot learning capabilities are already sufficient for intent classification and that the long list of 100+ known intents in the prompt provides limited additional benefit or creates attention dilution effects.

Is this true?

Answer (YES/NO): NO